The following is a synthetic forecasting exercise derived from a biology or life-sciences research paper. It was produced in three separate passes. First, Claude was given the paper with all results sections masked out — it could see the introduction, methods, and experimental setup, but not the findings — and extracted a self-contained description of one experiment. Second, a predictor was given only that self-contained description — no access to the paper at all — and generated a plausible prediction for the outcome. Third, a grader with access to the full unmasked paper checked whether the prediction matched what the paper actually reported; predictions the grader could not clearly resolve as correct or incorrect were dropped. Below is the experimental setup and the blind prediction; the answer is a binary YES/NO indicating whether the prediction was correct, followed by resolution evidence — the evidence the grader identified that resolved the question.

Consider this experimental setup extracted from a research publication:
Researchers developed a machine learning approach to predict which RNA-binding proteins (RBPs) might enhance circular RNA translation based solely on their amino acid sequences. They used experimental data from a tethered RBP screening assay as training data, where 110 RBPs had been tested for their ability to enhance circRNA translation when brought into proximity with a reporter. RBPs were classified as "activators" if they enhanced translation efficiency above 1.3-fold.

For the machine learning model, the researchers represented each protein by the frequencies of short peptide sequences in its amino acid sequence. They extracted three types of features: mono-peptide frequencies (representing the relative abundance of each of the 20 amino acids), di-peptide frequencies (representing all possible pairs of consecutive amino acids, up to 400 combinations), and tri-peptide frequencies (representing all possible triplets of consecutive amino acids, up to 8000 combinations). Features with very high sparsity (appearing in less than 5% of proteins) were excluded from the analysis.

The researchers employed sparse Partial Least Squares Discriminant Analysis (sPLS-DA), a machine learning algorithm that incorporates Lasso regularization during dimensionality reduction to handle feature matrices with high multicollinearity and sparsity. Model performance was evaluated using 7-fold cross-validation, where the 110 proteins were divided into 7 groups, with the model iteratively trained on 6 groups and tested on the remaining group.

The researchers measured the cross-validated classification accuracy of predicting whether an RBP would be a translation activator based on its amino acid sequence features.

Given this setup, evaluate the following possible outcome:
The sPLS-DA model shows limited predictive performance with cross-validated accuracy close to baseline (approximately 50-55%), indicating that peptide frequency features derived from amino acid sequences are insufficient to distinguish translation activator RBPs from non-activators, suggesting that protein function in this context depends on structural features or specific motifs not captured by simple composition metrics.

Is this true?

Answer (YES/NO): NO